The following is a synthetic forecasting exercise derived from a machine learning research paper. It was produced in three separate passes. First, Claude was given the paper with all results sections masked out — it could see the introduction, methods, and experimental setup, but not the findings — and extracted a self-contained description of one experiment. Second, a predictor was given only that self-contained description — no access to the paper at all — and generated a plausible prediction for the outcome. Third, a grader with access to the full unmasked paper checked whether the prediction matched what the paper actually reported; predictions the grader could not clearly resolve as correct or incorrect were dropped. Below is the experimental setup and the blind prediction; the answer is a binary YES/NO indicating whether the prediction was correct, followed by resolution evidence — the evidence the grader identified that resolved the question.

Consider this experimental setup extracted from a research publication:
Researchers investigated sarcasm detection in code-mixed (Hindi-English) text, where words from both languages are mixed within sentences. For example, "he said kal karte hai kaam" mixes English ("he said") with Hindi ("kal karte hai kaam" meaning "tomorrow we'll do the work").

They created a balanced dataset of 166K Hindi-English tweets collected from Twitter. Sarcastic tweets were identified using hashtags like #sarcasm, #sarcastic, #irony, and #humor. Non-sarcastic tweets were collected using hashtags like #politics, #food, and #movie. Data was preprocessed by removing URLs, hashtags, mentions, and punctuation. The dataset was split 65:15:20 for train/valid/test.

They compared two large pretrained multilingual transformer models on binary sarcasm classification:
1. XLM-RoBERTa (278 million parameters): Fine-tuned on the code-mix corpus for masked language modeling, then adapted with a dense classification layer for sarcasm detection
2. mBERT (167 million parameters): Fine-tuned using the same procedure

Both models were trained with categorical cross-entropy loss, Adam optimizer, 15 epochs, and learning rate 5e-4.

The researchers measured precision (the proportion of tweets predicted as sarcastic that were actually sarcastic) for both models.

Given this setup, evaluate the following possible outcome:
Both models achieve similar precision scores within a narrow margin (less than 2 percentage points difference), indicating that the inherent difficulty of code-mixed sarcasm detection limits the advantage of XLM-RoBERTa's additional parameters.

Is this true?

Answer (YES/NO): NO